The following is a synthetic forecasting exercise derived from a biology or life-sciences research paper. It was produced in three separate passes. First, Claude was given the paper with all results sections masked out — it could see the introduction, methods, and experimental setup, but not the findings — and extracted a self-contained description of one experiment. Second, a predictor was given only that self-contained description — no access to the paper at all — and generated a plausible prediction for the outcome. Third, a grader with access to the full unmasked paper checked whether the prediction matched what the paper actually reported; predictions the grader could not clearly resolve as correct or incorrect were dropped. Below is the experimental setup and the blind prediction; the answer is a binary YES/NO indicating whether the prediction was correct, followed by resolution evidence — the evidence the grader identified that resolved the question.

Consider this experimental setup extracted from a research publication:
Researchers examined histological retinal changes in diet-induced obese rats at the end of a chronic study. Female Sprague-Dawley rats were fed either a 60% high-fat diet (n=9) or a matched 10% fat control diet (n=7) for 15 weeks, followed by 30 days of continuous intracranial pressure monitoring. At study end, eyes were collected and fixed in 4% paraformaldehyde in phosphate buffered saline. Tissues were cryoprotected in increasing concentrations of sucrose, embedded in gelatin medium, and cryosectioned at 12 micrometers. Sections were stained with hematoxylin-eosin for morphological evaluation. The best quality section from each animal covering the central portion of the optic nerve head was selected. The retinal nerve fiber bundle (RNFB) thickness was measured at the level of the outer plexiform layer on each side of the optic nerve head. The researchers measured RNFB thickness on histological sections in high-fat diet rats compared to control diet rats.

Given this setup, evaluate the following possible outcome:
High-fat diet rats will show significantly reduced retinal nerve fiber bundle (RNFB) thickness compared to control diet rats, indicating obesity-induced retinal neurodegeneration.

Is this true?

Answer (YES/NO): YES